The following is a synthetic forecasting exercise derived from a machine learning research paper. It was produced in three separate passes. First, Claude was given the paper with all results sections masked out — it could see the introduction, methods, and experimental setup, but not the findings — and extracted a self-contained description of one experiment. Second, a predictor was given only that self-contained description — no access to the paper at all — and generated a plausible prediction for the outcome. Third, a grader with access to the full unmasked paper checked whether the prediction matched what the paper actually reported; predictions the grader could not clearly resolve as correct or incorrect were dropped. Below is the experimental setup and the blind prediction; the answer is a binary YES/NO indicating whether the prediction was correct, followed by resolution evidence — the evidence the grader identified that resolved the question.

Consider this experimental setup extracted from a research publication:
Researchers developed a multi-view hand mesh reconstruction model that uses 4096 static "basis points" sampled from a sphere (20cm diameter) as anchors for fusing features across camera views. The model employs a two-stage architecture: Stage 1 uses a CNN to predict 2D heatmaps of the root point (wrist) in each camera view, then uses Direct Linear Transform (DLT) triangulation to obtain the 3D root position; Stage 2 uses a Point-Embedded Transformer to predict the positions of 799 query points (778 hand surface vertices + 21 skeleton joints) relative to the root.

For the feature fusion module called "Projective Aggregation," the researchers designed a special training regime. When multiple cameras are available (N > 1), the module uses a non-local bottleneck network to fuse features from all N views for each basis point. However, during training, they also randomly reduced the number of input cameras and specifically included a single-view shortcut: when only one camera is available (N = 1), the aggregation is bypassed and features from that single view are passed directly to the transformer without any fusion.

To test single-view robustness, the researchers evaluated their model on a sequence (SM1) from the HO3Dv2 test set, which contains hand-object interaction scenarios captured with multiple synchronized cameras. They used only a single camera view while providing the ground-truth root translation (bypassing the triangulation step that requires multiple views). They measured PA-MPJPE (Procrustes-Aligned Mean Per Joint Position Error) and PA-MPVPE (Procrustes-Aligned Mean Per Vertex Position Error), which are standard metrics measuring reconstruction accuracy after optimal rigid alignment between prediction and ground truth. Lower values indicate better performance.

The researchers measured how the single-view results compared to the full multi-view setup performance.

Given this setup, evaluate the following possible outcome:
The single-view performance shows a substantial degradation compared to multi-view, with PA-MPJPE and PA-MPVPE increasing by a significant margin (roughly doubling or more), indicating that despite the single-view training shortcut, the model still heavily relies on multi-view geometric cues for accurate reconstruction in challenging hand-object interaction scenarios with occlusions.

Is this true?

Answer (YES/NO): NO